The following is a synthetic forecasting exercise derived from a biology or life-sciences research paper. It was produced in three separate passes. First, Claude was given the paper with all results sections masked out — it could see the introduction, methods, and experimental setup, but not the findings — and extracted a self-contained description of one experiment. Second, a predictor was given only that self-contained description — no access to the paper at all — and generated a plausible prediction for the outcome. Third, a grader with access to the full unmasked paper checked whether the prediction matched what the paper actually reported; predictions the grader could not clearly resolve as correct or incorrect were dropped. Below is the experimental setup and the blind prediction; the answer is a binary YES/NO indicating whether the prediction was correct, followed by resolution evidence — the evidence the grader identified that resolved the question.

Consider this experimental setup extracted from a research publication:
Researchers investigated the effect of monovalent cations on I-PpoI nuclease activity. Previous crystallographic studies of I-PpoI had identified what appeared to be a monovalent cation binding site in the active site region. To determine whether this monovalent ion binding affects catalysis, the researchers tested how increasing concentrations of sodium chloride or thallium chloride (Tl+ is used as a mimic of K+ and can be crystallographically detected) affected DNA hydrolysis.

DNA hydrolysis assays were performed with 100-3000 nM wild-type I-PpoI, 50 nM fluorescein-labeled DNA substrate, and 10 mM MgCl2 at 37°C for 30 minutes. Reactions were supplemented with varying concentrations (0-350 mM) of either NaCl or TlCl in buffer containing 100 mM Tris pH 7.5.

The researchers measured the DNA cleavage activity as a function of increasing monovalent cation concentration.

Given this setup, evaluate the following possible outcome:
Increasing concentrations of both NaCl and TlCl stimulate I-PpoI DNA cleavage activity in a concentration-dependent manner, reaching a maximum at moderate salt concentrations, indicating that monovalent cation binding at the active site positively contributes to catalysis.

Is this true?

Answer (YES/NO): NO